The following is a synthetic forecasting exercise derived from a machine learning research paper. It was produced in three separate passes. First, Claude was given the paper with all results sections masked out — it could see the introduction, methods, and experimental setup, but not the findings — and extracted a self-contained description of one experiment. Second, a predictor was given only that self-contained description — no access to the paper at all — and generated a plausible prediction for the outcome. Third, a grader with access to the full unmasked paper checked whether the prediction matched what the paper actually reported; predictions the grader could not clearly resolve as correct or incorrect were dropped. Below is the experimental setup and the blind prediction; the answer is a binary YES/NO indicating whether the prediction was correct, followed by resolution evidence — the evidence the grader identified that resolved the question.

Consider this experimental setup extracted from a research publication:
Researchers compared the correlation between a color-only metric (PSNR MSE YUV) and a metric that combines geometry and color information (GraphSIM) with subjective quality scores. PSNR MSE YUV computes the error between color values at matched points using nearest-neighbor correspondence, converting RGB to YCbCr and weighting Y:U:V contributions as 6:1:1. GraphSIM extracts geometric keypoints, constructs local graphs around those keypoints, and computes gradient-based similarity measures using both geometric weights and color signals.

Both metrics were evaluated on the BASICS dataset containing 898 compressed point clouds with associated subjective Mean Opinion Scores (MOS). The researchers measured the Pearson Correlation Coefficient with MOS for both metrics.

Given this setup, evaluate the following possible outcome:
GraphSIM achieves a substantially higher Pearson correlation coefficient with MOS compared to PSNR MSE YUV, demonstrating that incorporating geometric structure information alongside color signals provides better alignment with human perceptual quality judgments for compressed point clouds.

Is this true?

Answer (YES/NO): YES